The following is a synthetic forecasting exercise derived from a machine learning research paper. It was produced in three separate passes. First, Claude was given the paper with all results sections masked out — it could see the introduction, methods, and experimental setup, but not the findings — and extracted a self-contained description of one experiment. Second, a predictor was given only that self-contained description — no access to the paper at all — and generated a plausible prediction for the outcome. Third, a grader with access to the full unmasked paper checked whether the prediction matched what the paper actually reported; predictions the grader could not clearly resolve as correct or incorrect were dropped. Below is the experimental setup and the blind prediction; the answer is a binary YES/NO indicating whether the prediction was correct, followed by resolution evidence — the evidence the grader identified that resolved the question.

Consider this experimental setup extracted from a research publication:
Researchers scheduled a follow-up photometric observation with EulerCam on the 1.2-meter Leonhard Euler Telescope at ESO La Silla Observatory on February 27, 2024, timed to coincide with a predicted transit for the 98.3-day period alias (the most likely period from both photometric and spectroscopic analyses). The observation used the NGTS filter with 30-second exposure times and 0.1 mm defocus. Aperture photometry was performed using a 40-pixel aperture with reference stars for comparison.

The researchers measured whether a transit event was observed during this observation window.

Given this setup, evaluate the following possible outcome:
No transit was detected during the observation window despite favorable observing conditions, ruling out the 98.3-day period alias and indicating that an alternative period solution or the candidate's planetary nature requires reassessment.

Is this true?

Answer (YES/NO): NO